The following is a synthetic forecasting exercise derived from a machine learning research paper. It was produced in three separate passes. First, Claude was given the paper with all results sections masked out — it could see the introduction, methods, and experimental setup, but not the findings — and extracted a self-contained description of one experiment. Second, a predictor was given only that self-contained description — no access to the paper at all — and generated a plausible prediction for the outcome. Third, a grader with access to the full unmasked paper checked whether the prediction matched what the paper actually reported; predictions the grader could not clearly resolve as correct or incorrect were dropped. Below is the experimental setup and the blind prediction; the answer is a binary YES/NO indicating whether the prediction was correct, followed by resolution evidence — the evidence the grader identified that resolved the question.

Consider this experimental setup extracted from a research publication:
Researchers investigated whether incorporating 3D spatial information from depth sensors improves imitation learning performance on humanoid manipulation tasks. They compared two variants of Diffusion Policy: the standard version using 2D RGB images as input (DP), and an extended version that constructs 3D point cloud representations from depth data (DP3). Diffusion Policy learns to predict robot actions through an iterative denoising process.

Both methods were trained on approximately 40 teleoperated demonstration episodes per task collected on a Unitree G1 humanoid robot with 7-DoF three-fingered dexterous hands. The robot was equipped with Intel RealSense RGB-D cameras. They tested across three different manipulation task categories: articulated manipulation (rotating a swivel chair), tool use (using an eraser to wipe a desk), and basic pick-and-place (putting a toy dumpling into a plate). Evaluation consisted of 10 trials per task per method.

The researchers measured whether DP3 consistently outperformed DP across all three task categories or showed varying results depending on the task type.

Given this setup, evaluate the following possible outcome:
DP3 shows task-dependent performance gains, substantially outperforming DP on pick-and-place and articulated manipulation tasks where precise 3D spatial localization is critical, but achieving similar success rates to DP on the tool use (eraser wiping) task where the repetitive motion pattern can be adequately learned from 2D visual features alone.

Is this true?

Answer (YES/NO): NO